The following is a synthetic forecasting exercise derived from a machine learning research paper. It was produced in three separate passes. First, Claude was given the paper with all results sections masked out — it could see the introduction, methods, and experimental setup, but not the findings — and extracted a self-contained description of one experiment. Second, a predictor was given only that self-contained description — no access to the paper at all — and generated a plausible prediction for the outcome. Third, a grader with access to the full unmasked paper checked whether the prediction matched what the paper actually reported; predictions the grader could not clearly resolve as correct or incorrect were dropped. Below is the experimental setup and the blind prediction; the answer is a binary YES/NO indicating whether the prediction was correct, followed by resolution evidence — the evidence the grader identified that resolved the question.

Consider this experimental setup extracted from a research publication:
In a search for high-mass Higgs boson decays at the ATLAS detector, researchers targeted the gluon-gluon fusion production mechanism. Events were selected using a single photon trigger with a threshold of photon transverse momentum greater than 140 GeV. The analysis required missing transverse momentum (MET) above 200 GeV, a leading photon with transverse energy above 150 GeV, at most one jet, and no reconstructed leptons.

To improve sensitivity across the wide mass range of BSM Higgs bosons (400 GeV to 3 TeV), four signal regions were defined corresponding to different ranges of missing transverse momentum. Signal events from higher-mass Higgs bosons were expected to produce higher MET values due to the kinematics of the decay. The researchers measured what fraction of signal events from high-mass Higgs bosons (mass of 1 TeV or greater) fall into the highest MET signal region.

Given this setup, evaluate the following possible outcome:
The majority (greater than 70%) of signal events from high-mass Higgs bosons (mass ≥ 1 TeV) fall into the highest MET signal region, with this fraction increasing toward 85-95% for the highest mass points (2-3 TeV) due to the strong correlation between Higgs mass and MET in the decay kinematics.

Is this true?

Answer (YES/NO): NO